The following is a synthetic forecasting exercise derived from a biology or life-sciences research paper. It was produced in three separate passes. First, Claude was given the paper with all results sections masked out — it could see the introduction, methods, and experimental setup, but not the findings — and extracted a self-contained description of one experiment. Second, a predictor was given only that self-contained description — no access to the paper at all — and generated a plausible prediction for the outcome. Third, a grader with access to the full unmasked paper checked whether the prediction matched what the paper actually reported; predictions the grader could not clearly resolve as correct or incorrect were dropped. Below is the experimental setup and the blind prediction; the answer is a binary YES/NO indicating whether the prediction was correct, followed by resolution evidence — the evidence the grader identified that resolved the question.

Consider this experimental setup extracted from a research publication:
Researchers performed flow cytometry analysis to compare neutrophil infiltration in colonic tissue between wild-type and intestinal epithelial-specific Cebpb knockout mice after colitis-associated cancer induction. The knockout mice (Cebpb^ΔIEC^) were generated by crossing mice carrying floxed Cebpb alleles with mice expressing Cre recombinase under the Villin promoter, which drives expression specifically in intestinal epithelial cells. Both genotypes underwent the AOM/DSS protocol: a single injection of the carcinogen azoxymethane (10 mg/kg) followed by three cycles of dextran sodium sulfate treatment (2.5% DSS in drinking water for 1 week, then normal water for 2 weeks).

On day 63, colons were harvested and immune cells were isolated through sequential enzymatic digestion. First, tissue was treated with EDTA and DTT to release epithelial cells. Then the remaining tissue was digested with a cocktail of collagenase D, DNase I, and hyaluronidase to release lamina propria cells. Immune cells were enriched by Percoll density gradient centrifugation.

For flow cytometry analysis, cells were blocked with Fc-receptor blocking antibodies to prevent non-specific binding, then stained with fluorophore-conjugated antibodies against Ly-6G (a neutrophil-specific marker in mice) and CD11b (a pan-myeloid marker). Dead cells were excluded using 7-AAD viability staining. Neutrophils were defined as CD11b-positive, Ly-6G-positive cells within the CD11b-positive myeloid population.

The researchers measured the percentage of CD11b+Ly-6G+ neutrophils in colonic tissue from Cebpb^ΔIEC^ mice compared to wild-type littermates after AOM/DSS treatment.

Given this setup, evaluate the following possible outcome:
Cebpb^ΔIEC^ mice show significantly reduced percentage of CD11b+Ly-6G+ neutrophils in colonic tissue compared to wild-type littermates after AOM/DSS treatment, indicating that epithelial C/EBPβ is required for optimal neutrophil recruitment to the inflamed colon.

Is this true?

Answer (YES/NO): YES